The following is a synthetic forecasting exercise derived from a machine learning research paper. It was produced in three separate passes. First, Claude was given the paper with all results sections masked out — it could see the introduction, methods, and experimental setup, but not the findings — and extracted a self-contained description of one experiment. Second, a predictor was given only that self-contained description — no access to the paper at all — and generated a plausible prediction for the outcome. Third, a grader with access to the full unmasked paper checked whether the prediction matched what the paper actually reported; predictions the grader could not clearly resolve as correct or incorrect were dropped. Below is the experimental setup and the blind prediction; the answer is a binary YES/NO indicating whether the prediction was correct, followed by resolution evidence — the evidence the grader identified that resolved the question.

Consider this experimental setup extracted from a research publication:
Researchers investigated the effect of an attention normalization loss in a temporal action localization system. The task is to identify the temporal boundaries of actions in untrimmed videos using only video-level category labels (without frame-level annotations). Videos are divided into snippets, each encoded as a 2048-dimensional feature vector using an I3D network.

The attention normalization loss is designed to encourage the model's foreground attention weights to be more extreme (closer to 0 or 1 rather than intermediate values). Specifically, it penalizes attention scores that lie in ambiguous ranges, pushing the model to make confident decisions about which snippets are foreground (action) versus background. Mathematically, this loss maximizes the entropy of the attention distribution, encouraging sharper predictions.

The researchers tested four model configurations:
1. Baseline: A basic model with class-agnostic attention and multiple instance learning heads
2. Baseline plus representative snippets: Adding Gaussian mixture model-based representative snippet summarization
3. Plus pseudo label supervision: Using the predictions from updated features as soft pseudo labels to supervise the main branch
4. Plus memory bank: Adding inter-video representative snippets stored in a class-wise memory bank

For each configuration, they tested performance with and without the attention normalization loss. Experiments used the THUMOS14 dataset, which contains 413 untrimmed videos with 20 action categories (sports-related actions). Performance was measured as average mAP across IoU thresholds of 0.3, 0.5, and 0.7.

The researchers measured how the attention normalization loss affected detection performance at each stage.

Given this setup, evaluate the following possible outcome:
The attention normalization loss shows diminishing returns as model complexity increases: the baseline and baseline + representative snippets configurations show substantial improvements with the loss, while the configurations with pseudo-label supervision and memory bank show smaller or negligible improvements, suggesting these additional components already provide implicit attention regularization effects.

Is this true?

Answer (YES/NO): NO